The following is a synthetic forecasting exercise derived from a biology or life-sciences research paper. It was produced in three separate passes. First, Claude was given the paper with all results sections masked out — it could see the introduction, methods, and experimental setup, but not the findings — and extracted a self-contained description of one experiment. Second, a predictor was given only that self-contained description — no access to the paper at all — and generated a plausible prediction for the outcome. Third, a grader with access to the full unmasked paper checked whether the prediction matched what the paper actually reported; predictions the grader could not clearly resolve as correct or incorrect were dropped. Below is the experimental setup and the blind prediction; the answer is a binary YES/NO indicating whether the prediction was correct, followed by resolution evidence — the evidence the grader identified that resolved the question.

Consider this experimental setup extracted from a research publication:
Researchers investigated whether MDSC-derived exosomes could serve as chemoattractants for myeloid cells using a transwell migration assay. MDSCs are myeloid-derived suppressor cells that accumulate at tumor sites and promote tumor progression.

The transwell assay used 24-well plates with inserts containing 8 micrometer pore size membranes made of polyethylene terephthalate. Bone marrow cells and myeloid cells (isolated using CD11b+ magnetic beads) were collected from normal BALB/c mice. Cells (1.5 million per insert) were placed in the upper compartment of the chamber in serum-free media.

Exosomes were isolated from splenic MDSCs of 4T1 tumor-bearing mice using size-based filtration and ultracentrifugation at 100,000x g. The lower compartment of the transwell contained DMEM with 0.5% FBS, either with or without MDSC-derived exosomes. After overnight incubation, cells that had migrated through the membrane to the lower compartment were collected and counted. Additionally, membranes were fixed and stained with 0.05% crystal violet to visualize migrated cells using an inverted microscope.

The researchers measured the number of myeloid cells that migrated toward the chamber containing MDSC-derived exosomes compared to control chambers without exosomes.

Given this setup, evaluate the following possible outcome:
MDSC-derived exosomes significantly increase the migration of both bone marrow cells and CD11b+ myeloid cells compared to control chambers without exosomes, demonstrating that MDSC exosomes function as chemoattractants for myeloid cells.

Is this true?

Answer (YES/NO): YES